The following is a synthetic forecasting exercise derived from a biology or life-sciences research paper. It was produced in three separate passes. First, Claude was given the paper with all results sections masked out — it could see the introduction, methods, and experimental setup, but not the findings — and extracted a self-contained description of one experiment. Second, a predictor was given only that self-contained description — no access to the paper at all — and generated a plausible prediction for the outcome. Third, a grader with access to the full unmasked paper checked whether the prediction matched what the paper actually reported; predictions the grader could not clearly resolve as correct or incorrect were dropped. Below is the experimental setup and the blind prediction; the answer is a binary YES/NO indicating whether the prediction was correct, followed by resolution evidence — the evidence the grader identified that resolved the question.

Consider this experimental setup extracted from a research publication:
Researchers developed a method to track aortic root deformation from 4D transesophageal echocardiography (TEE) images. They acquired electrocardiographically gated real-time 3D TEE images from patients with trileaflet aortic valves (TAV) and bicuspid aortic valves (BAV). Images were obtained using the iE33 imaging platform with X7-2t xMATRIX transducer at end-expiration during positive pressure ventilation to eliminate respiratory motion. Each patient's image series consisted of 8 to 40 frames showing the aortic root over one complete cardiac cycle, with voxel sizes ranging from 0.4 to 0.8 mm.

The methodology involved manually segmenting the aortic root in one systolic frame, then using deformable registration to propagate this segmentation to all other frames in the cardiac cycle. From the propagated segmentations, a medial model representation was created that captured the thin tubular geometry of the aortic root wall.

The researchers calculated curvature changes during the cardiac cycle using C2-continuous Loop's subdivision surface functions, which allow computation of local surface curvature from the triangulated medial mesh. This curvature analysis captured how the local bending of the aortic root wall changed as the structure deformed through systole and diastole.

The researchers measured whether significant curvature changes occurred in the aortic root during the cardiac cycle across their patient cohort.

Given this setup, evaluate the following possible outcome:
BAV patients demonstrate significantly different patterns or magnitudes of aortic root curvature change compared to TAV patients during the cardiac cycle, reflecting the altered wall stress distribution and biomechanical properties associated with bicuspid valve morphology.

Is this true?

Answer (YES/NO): NO